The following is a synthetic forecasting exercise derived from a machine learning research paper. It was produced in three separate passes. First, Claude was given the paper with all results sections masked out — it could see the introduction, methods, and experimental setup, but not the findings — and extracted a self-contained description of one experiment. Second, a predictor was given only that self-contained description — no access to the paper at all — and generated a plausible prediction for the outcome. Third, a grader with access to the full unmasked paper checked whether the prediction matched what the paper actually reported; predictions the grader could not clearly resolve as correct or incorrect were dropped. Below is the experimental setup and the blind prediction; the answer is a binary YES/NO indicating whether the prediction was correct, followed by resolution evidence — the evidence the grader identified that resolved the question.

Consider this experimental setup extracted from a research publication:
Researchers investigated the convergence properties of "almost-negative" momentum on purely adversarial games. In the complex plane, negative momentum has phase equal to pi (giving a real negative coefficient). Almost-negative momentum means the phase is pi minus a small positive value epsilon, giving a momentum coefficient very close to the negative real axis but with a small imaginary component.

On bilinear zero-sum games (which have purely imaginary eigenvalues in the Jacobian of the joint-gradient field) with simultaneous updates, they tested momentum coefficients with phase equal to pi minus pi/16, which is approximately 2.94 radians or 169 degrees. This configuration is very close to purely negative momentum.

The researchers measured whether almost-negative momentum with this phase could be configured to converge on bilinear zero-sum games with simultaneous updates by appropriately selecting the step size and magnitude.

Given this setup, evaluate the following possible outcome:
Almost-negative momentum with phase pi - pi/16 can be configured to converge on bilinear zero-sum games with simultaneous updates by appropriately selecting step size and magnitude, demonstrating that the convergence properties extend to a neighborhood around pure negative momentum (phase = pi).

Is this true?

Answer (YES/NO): YES